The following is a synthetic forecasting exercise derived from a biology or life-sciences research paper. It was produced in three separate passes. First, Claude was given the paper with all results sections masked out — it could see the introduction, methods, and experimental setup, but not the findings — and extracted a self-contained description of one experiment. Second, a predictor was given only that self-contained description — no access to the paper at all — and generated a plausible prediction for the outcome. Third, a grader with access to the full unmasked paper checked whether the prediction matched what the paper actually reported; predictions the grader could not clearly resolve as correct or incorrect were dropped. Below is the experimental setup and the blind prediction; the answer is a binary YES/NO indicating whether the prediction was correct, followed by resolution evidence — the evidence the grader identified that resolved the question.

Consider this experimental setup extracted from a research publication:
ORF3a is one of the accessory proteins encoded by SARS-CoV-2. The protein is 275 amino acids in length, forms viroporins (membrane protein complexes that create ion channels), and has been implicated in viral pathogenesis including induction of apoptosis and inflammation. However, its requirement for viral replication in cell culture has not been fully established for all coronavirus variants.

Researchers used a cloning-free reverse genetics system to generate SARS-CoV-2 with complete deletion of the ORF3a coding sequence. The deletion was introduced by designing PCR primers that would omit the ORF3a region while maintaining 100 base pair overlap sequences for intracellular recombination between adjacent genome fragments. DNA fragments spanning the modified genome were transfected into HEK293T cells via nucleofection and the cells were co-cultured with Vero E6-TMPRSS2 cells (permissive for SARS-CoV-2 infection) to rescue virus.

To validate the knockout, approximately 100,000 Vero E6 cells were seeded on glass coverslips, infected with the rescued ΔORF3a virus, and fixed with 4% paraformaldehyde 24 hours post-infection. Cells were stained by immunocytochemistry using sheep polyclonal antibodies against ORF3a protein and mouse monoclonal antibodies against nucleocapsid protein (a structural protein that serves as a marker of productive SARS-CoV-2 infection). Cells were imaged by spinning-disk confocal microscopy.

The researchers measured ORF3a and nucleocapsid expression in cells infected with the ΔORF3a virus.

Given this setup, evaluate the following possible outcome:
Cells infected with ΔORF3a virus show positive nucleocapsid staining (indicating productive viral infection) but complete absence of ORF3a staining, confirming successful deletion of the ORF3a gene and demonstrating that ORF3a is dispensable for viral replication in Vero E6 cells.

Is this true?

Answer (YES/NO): YES